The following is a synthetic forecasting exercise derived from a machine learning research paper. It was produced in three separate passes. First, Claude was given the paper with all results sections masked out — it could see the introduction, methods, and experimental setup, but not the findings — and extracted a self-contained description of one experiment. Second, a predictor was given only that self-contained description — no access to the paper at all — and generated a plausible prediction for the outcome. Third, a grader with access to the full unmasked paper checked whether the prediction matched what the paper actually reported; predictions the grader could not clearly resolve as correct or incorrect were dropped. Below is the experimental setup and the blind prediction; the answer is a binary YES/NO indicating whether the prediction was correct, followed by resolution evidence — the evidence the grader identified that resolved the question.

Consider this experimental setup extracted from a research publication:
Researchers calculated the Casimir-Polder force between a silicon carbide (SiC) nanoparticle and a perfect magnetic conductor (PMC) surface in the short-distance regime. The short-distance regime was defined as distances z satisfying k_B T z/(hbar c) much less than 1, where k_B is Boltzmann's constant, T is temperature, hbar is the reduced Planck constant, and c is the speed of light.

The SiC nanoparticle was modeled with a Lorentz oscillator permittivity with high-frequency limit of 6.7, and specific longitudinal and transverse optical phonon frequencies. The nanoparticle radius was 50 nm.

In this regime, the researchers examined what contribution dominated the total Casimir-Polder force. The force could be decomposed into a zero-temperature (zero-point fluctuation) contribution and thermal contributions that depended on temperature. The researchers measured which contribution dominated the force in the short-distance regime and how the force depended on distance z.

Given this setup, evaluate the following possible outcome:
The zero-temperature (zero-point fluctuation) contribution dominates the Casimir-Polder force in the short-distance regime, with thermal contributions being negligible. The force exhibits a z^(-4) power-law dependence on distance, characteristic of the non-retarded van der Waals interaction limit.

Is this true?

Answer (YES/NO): NO